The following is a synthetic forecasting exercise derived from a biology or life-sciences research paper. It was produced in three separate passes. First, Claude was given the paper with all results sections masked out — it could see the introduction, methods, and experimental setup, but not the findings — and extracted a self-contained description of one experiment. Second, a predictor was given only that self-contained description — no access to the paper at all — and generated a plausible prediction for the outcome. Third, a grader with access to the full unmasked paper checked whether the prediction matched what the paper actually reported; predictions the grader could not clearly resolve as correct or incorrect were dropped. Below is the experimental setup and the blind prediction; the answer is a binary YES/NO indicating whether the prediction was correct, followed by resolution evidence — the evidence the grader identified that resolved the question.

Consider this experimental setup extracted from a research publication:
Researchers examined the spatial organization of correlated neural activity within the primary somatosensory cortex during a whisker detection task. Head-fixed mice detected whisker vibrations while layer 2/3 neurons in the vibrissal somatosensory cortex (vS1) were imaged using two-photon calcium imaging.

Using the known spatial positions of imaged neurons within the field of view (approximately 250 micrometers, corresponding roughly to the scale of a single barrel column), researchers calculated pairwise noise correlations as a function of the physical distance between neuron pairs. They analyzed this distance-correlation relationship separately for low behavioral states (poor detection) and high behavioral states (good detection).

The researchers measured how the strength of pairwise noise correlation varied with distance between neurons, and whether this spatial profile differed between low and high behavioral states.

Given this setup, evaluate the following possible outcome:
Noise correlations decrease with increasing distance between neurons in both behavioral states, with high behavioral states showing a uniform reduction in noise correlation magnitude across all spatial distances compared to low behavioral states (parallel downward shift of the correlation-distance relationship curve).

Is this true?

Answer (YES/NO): NO